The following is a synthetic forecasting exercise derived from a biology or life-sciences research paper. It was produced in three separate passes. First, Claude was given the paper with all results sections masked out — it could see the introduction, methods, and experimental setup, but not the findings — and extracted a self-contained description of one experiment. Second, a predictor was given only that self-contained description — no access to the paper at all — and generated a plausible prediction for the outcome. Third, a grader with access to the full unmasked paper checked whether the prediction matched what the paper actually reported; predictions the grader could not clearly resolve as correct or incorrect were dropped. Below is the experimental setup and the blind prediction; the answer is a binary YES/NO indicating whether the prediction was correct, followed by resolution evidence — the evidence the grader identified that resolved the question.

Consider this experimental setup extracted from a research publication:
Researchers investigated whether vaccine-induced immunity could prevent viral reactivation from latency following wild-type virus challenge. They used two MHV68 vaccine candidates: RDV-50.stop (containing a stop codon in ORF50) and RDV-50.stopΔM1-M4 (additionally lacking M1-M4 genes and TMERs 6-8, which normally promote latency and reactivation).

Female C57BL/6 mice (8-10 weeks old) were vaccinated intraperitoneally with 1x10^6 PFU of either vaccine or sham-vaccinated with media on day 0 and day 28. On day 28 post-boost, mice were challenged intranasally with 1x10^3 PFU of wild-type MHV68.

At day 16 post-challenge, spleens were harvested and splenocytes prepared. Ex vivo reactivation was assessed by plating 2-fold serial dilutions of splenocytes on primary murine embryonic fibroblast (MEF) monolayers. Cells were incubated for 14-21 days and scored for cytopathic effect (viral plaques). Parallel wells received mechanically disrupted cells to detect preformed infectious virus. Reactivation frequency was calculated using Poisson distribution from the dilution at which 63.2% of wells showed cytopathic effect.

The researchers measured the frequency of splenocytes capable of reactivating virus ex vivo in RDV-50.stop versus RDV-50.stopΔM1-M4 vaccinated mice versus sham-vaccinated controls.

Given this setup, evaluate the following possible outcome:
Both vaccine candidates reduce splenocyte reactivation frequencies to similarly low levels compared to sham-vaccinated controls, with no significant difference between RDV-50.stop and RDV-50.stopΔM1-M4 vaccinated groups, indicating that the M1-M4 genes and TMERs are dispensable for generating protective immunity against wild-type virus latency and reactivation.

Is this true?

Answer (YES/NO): YES